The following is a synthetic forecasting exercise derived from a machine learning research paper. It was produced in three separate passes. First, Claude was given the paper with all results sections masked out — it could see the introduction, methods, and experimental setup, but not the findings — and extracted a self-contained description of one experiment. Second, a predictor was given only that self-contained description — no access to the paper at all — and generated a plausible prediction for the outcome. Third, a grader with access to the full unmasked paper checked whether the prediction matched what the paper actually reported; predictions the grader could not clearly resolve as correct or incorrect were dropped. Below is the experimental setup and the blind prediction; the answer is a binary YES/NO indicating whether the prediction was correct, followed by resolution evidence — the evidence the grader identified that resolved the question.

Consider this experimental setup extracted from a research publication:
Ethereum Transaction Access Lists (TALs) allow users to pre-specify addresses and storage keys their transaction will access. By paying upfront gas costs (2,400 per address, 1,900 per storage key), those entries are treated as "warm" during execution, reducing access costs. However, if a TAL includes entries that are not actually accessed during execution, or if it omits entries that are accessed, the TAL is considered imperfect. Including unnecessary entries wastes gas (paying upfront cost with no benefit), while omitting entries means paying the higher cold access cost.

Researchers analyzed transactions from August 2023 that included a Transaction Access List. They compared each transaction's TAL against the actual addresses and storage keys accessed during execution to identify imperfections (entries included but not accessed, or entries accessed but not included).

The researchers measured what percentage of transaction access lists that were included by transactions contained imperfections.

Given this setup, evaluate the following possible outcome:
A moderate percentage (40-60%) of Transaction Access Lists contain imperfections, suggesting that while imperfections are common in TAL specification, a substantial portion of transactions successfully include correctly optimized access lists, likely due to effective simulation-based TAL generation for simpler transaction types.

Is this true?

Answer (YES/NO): NO